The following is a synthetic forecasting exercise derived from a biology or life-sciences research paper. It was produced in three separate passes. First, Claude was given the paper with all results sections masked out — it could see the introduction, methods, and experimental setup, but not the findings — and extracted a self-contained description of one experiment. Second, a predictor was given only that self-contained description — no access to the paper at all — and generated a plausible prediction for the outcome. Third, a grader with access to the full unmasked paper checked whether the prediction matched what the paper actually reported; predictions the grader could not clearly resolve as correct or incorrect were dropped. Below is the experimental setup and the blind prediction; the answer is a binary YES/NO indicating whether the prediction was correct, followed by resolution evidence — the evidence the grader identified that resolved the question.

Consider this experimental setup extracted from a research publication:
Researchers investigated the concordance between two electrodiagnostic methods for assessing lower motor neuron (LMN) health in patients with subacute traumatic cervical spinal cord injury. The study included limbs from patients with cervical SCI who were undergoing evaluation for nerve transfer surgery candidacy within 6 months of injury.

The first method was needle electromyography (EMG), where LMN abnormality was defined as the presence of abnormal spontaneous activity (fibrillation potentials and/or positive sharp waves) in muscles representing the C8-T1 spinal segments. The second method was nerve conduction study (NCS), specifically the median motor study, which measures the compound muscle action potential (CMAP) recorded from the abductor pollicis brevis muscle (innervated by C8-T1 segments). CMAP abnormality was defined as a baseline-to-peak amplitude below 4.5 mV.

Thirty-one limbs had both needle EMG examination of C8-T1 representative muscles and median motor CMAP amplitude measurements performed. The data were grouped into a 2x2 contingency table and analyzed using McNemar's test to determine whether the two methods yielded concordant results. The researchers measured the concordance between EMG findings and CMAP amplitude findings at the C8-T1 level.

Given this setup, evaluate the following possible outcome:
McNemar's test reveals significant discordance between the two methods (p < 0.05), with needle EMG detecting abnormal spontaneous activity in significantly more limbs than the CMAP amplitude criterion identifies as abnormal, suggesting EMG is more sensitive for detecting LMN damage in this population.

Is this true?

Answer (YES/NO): NO